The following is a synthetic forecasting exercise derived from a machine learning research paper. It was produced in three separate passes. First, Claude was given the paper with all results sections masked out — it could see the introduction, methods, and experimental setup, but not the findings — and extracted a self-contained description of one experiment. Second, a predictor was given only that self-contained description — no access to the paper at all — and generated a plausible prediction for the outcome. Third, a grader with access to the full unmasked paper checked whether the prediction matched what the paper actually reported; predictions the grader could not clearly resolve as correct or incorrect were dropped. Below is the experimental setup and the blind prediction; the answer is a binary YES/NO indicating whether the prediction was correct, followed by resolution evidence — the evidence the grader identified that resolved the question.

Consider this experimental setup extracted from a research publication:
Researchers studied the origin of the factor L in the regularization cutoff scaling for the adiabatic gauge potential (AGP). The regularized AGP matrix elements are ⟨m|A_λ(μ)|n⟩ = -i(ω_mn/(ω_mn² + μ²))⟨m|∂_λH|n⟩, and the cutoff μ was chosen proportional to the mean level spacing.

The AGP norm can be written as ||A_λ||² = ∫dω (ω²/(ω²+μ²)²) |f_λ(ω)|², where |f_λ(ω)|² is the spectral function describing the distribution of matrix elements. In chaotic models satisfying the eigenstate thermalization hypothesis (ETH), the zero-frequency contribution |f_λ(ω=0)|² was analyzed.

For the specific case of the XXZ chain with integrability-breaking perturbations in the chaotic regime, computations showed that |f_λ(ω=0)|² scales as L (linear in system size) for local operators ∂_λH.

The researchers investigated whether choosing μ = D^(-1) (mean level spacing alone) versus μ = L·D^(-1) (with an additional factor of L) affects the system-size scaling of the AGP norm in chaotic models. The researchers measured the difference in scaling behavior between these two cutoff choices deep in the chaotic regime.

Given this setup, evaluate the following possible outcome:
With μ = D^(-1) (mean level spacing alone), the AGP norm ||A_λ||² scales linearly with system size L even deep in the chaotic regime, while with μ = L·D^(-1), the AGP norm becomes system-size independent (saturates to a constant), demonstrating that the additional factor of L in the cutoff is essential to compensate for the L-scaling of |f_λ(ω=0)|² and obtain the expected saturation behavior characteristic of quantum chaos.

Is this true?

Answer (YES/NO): NO